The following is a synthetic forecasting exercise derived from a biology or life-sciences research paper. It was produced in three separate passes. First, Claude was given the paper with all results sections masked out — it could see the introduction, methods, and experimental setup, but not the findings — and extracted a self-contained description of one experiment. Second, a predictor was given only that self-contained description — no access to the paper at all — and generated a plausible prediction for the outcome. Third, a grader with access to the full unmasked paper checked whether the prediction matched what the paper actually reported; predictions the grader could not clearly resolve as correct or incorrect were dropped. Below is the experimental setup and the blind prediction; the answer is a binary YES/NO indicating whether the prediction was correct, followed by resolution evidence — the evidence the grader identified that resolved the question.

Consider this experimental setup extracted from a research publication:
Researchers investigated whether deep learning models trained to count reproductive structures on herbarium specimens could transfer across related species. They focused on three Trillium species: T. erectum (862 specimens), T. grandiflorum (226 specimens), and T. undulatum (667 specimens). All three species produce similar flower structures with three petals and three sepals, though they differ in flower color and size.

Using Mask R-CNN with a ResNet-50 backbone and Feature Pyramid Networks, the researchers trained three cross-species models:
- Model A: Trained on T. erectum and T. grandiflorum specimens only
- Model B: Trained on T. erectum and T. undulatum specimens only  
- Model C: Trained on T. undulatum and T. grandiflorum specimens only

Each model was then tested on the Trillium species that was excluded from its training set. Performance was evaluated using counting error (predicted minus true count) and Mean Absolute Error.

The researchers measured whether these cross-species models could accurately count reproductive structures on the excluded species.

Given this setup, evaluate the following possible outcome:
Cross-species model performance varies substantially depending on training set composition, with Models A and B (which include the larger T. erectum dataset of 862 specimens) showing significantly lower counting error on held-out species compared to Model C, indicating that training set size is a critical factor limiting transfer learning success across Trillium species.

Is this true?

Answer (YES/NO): NO